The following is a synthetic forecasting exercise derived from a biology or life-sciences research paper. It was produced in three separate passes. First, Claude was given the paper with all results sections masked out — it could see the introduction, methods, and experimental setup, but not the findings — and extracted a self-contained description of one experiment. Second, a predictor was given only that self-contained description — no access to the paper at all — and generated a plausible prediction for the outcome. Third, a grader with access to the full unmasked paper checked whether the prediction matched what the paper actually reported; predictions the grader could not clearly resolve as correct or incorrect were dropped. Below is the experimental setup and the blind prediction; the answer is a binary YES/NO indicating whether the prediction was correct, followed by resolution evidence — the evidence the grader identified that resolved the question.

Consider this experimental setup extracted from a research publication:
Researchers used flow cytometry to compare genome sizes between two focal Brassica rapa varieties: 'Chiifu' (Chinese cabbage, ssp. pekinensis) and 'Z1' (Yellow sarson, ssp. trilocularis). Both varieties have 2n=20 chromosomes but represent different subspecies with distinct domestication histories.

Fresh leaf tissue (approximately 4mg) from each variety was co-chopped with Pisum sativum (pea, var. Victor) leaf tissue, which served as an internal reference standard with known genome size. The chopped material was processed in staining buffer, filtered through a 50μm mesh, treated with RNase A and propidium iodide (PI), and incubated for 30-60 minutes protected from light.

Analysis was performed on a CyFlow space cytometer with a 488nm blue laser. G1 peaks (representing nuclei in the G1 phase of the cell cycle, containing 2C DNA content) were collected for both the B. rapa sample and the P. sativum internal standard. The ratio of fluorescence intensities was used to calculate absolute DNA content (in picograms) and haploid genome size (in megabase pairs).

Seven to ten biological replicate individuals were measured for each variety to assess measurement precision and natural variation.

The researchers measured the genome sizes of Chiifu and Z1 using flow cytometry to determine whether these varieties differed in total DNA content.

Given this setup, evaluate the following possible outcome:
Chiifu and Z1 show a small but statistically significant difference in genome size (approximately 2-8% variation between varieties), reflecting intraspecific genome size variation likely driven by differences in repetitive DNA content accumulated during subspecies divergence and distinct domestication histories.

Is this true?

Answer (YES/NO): YES